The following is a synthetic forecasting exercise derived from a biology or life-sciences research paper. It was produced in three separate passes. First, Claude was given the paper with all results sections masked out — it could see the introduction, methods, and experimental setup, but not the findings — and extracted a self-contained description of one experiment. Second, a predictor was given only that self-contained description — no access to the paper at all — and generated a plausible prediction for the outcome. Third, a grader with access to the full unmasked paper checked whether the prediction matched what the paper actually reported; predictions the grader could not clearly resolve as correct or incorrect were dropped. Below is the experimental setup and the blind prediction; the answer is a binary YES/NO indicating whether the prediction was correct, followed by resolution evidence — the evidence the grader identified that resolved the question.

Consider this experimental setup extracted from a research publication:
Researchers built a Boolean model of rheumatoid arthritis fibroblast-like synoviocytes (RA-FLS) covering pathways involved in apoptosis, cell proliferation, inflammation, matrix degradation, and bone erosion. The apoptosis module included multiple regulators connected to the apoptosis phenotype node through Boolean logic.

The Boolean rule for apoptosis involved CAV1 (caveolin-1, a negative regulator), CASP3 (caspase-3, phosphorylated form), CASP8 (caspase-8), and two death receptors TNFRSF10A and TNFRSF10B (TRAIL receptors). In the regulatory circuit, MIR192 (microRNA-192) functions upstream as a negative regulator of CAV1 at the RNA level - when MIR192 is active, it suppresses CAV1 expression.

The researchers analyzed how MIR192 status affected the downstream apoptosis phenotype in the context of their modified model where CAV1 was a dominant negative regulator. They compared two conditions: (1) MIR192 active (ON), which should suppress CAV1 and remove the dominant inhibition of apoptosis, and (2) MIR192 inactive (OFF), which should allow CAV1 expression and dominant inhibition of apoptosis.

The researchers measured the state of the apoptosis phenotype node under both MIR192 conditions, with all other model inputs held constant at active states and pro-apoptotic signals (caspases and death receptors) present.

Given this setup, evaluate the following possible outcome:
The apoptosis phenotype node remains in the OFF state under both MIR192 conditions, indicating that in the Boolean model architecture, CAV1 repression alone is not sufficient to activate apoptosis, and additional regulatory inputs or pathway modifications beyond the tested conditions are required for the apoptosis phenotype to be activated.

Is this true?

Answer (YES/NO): NO